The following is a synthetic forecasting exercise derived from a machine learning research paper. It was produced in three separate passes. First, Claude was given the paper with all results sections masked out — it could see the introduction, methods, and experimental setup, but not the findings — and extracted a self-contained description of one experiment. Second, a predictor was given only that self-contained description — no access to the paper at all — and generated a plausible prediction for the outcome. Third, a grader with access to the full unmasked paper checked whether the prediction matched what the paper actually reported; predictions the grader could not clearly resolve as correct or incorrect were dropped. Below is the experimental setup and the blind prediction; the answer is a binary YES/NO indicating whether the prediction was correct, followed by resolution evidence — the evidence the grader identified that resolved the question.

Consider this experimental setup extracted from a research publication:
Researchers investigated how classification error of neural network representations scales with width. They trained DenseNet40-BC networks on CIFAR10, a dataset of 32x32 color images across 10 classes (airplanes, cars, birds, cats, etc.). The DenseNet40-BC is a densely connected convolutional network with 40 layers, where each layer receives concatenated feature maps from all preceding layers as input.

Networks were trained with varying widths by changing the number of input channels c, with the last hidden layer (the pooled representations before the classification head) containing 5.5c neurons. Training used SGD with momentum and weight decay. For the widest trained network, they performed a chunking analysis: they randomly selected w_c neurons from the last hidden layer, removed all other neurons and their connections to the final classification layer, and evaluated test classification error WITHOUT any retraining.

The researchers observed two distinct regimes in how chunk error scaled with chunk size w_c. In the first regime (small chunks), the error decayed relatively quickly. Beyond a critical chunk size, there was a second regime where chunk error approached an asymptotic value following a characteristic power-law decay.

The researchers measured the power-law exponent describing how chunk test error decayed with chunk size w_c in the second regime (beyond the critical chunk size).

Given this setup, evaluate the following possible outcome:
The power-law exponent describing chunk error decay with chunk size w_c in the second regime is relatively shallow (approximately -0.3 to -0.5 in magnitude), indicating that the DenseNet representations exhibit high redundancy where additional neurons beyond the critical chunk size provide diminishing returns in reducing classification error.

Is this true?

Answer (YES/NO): YES